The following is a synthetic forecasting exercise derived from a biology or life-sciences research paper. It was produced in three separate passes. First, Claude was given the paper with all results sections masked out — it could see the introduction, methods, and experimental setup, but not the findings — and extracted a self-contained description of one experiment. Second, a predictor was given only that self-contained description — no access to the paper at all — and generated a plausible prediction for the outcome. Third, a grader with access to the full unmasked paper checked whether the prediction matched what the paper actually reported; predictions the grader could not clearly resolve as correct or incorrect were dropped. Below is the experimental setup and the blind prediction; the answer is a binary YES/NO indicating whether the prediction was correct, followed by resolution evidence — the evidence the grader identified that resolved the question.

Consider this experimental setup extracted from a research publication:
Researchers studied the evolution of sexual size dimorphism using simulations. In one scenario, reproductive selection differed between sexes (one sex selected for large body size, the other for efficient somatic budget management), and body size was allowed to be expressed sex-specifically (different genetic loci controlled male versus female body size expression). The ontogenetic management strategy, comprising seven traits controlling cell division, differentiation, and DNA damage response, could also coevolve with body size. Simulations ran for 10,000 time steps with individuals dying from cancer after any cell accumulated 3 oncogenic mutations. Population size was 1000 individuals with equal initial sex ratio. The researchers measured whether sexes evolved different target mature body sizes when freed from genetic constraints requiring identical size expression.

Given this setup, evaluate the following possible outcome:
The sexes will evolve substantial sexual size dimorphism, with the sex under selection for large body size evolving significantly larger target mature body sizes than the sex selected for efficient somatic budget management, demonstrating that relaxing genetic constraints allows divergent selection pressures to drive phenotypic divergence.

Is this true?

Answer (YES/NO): YES